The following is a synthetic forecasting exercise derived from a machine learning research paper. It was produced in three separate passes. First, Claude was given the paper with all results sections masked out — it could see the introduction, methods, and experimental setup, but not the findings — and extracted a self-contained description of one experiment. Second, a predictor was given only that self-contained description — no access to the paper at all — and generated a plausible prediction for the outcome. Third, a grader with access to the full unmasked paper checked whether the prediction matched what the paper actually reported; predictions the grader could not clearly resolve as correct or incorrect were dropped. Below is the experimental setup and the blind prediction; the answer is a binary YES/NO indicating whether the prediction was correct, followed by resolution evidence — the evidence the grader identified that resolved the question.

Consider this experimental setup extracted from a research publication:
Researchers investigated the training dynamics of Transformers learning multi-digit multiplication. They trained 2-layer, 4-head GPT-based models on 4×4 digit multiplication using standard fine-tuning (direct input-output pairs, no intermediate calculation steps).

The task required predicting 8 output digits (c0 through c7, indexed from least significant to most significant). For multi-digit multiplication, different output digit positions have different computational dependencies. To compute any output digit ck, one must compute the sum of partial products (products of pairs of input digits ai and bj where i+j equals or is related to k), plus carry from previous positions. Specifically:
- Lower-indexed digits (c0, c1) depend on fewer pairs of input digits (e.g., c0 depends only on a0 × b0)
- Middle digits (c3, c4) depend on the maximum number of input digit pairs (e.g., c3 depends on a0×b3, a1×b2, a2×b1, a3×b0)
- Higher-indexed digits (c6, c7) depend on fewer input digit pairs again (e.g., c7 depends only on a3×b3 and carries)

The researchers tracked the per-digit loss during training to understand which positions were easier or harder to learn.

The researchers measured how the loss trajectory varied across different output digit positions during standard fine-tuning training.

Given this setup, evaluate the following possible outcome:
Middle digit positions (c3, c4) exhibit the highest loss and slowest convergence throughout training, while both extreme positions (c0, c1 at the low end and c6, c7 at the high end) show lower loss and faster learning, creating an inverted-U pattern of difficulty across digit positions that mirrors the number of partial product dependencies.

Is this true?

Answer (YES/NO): NO